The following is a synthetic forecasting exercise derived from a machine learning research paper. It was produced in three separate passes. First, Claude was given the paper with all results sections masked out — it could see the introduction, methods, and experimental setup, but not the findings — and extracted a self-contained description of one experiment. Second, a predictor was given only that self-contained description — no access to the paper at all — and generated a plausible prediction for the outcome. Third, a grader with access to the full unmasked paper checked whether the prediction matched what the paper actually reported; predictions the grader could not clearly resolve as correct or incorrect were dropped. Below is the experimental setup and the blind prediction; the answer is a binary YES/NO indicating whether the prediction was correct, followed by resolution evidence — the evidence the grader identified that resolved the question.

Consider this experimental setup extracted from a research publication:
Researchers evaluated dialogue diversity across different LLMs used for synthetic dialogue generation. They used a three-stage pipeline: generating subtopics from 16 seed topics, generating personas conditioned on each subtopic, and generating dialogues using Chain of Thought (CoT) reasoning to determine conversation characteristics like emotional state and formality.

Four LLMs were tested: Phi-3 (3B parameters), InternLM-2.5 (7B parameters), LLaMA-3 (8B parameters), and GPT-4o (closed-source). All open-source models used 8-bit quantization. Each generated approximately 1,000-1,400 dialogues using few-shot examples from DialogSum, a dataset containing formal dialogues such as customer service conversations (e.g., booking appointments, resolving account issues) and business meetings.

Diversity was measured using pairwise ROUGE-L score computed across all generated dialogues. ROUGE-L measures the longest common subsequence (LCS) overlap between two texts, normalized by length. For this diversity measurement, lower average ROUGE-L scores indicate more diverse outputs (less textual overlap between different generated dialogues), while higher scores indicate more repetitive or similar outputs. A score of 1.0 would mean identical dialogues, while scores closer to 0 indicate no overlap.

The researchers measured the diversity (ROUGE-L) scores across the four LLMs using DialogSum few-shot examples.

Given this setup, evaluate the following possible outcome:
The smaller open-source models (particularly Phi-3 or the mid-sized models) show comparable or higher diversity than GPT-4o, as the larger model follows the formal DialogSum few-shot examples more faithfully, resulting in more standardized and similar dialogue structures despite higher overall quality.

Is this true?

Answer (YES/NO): YES